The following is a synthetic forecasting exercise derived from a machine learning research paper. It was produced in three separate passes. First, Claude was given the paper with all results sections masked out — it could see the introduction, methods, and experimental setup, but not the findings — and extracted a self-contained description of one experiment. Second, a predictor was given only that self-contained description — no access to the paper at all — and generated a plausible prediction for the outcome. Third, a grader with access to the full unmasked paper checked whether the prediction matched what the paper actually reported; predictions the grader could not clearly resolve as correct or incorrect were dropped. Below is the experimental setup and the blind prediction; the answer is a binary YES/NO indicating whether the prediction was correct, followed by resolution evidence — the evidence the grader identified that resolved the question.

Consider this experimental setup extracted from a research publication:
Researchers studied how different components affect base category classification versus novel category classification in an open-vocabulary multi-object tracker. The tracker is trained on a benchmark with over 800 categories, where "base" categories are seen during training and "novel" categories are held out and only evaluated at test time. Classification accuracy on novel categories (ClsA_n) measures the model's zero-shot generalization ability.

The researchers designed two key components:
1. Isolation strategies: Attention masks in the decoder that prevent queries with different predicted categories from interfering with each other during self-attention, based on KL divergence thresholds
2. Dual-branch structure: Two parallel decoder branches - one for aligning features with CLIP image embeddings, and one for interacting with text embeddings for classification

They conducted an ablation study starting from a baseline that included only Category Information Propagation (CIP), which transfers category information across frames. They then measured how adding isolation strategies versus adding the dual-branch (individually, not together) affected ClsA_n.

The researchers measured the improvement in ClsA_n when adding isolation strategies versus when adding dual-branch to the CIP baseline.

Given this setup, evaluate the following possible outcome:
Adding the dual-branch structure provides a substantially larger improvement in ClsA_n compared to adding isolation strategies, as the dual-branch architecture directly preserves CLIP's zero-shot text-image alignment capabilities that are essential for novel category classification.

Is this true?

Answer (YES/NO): YES